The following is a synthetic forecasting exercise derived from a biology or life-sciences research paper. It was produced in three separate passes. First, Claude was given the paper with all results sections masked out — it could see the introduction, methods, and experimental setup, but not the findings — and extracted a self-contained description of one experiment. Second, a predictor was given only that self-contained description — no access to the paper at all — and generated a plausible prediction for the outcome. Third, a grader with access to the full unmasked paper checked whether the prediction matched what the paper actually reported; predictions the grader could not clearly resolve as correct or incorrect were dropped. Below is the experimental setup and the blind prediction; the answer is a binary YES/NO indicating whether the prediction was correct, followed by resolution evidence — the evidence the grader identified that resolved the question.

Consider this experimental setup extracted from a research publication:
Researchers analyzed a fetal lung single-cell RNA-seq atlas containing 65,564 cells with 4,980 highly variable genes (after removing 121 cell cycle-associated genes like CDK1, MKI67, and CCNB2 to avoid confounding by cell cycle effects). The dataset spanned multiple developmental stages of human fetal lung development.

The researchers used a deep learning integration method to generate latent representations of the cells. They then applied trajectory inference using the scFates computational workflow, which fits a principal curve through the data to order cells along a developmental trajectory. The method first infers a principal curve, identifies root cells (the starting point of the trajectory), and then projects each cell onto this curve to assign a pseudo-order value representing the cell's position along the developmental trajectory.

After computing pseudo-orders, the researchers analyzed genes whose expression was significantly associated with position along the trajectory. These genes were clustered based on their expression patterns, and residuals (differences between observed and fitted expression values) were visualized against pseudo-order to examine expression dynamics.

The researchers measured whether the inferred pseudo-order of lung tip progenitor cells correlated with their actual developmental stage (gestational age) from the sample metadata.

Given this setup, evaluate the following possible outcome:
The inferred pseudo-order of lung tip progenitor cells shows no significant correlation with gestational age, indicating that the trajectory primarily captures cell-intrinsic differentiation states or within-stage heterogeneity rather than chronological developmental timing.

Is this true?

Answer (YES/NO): NO